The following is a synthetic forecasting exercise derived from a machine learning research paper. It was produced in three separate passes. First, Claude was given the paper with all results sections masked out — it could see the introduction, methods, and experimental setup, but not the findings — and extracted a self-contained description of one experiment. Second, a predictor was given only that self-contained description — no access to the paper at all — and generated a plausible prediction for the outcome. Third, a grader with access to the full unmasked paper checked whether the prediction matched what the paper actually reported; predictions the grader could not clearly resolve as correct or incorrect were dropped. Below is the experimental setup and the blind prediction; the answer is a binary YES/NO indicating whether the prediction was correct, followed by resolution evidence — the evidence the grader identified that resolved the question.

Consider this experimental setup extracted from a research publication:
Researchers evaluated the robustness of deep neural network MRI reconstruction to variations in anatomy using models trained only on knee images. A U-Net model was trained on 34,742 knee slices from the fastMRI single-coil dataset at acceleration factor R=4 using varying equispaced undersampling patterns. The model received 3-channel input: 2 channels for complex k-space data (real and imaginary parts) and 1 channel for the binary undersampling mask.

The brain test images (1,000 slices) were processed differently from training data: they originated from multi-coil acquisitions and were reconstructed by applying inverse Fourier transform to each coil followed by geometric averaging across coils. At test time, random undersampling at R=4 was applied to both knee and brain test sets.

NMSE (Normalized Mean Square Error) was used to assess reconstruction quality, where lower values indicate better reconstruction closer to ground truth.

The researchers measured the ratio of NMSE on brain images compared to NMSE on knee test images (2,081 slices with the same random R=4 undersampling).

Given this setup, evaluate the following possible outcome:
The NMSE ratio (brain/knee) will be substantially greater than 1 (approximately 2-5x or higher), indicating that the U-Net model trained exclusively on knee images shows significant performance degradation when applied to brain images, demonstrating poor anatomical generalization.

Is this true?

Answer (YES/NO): NO